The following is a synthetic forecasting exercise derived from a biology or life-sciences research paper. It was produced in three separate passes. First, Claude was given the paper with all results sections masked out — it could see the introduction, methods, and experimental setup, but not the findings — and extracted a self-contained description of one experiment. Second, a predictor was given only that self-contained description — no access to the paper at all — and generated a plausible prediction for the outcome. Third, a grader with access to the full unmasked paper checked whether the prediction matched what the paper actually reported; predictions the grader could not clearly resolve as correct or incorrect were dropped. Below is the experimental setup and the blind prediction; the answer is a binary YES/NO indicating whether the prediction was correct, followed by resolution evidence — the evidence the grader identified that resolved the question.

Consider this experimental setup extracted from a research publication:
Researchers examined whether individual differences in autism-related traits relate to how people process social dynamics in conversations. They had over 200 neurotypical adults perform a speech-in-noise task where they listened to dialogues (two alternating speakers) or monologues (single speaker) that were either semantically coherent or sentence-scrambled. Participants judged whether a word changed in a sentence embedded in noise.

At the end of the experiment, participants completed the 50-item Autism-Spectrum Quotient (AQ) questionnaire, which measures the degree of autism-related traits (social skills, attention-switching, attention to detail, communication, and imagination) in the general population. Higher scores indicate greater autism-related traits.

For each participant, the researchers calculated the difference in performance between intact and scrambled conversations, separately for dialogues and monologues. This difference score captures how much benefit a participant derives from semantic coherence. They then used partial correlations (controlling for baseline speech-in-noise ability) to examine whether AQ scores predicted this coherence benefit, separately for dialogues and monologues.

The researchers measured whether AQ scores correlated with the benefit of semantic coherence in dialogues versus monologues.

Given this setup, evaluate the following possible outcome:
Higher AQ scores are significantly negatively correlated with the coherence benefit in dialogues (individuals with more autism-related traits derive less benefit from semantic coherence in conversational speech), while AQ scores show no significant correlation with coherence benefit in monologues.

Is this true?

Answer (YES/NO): NO